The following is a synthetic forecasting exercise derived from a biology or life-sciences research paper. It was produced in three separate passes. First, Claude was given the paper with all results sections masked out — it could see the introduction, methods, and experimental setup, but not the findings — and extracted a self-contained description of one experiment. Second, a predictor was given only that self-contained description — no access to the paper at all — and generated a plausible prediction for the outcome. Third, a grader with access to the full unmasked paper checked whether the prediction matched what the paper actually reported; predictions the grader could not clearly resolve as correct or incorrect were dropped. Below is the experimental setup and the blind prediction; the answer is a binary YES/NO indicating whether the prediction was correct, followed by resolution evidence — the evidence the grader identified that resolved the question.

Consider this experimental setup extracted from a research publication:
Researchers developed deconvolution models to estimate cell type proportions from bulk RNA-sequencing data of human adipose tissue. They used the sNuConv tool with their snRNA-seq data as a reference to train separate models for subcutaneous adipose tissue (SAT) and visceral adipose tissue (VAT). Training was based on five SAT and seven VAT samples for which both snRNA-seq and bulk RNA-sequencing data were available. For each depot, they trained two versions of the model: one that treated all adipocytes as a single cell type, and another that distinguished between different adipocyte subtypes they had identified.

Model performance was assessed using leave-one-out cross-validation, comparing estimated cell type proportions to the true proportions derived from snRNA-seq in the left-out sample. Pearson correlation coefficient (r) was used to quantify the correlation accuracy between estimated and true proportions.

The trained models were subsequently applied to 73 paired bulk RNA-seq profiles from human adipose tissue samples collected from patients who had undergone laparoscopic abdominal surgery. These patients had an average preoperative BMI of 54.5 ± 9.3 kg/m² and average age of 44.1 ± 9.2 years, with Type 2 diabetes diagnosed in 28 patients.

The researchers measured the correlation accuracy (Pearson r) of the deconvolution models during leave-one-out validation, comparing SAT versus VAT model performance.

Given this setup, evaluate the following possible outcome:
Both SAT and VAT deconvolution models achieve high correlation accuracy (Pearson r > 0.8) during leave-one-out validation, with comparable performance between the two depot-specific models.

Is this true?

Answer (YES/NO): YES